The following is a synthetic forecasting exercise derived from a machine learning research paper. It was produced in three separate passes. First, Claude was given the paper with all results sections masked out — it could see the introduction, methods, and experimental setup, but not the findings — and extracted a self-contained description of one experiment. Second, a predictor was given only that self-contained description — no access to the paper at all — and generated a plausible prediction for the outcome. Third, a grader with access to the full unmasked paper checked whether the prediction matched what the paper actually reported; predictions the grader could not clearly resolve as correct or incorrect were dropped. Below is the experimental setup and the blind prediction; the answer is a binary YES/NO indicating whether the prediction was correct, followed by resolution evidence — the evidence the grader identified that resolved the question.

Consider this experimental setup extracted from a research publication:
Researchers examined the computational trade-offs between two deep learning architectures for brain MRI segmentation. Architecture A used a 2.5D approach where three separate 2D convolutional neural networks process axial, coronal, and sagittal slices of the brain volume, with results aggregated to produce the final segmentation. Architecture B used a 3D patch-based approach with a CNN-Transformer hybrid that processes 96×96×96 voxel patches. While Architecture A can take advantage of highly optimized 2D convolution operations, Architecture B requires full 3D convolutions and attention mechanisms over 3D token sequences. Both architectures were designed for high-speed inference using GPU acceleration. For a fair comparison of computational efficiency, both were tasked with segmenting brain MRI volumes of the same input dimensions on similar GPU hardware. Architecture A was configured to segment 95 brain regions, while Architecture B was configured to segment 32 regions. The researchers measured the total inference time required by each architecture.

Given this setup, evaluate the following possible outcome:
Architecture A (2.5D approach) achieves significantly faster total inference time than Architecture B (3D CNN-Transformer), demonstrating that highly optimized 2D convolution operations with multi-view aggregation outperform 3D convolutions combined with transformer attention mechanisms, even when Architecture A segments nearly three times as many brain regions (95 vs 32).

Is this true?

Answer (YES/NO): YES